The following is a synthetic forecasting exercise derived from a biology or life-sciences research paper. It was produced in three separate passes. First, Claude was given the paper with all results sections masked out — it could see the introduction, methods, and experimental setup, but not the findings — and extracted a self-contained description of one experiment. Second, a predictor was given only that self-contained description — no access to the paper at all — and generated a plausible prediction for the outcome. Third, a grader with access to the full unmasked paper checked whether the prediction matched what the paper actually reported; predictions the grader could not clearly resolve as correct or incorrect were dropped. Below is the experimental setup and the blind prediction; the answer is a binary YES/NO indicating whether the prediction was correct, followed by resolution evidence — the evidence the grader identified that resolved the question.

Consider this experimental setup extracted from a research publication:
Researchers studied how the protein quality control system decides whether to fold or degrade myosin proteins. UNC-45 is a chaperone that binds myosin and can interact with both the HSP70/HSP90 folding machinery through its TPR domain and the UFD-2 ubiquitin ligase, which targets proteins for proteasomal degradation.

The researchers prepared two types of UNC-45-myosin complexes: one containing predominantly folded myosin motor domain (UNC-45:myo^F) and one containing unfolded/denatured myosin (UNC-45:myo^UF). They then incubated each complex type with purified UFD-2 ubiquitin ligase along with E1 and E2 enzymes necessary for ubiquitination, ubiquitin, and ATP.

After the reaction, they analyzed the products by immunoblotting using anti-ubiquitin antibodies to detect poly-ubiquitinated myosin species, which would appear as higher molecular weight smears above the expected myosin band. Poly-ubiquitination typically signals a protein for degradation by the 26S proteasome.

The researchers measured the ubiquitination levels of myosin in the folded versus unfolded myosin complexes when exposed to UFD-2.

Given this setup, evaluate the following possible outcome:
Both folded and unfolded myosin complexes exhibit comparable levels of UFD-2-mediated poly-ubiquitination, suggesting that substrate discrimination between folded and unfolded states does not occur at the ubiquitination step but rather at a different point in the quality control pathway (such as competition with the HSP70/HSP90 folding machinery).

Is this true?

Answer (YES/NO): NO